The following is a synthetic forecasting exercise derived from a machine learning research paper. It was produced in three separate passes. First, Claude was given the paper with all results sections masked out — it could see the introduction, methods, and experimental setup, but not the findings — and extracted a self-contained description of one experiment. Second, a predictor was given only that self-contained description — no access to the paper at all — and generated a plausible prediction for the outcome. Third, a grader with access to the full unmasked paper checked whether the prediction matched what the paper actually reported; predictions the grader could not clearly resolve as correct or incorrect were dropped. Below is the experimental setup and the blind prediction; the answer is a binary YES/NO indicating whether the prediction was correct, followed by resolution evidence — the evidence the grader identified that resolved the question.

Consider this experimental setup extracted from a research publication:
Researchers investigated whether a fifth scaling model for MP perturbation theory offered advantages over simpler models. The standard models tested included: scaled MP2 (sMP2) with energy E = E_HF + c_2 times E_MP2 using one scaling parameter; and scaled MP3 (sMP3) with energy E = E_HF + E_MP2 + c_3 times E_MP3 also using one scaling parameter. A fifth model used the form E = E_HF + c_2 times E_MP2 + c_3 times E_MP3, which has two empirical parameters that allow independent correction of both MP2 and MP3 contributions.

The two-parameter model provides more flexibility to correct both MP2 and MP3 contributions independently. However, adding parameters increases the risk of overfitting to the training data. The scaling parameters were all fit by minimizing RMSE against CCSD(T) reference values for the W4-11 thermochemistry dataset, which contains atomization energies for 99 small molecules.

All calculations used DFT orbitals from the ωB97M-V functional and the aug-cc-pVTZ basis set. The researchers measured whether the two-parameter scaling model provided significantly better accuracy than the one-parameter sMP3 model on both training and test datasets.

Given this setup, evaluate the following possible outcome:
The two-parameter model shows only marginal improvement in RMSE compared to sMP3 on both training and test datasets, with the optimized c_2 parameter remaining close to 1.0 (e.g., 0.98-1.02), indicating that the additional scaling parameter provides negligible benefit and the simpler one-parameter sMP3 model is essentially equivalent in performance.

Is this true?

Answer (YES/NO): YES